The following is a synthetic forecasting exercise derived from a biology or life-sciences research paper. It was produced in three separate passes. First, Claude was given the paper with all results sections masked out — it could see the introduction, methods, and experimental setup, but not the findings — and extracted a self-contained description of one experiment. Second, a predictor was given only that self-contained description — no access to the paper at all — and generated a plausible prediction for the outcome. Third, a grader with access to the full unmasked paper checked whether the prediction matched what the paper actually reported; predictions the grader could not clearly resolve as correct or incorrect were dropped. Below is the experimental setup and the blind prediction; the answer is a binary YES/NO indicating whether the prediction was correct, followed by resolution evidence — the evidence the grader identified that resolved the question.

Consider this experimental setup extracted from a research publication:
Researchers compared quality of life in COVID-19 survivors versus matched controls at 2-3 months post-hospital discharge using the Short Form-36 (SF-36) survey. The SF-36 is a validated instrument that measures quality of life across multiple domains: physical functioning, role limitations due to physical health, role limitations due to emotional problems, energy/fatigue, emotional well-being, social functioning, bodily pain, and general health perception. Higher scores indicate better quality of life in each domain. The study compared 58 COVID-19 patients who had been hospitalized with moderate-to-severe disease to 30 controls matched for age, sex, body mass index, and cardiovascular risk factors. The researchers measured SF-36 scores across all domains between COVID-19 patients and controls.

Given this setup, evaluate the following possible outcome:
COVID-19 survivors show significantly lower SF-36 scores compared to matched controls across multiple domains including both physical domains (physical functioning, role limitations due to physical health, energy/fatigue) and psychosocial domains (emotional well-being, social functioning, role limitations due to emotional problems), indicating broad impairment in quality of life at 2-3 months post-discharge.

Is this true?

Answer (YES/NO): YES